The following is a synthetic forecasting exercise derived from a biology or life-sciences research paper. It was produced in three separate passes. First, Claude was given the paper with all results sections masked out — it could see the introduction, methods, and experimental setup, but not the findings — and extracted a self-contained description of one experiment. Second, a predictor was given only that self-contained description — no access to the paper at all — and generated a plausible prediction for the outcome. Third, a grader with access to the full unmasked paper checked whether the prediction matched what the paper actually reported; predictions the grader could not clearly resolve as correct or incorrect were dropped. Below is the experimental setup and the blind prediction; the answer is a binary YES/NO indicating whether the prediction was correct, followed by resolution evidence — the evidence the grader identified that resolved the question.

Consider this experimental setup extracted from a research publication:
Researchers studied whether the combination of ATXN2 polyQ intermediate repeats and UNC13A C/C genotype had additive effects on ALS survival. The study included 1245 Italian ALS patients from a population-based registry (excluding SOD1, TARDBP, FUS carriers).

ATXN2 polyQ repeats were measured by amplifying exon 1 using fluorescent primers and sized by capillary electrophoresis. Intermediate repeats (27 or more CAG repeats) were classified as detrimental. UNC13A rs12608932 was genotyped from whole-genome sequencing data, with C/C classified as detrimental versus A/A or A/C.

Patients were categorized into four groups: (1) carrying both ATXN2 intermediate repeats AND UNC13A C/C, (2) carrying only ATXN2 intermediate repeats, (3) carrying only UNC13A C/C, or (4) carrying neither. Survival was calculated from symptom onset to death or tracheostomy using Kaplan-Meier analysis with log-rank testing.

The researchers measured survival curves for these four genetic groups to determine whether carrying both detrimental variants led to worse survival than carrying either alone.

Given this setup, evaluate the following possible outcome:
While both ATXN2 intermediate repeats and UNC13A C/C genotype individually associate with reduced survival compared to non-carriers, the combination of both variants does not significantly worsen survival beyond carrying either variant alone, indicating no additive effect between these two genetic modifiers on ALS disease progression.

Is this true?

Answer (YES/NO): NO